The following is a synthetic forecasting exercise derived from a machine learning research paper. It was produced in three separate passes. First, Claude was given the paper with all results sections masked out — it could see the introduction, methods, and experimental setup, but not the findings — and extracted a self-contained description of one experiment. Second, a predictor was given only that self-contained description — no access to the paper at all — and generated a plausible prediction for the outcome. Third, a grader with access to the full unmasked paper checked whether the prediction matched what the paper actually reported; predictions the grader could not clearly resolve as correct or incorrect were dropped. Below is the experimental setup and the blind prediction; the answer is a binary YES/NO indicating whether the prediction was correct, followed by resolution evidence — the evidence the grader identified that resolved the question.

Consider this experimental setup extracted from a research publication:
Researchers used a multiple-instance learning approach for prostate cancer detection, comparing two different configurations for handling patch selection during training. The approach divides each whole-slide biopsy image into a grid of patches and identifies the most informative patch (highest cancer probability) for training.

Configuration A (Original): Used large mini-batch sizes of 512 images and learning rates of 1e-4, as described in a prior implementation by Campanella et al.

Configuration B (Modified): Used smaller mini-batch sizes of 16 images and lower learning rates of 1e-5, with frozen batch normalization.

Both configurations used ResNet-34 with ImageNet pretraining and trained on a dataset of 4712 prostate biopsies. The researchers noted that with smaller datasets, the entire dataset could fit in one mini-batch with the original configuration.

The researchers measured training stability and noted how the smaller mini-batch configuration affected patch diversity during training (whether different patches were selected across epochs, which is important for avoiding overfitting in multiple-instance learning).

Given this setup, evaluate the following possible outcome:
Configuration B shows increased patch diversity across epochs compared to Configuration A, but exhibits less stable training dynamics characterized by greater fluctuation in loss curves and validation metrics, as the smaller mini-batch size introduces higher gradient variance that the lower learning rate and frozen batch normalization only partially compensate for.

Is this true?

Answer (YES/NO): NO